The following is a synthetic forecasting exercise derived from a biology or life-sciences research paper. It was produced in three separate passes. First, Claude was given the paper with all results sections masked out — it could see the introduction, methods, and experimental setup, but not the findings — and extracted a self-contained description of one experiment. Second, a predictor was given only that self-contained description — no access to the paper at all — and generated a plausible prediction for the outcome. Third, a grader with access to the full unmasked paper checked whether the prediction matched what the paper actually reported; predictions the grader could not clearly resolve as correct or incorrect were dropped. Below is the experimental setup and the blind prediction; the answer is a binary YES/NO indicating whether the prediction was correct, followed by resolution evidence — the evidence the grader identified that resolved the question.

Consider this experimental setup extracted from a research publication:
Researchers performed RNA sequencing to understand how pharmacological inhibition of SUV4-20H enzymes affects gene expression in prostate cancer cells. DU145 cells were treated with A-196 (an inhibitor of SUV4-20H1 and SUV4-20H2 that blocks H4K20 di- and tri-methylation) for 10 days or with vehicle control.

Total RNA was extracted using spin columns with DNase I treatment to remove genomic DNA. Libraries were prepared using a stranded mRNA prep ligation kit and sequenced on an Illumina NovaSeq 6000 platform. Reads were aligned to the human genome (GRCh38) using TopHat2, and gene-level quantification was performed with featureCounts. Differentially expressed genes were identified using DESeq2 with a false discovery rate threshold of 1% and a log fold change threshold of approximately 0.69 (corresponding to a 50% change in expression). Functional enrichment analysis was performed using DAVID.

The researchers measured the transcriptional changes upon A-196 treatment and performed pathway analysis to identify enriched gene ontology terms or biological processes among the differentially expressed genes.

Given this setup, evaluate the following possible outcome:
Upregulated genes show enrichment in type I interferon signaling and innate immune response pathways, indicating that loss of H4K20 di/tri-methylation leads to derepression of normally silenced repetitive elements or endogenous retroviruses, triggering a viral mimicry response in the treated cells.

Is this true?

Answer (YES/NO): NO